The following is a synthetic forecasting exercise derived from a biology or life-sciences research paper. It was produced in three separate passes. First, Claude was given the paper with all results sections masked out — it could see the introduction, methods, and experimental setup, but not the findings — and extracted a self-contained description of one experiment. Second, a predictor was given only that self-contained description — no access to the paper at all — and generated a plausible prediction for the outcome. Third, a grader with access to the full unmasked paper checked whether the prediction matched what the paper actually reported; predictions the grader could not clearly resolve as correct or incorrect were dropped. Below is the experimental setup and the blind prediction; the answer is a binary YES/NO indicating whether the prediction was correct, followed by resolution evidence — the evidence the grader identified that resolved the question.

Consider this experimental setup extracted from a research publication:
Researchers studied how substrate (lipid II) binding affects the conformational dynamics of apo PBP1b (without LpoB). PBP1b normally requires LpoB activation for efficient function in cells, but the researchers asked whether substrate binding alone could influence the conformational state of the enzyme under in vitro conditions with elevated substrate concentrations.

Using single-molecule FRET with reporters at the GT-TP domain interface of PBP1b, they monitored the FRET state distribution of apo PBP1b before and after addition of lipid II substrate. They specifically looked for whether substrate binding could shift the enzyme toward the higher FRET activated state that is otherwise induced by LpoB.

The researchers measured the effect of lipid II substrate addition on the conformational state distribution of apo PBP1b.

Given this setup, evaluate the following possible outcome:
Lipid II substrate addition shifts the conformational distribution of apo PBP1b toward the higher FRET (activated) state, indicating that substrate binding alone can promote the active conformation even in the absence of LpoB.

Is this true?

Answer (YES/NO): YES